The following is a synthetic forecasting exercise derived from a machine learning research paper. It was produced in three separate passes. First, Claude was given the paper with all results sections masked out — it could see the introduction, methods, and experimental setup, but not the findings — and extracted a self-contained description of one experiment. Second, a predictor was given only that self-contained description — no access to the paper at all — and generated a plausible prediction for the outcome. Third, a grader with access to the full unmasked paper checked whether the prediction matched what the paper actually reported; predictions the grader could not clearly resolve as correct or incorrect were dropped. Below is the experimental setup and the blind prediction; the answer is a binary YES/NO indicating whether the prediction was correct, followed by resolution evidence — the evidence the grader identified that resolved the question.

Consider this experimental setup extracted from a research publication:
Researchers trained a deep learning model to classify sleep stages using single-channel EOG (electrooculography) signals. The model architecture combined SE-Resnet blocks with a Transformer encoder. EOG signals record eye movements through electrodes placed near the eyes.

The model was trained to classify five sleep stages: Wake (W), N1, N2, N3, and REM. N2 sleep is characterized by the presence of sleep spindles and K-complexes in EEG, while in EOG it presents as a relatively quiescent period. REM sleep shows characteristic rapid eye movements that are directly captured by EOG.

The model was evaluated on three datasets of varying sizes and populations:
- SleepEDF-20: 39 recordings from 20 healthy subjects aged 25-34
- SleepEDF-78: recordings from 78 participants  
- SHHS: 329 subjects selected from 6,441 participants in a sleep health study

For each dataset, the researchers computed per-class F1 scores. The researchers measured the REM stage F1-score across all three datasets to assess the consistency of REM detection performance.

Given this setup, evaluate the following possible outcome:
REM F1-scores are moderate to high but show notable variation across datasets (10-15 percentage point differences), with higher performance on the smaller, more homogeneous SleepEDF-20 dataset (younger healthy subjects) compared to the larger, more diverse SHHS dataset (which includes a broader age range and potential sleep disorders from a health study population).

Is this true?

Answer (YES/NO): NO